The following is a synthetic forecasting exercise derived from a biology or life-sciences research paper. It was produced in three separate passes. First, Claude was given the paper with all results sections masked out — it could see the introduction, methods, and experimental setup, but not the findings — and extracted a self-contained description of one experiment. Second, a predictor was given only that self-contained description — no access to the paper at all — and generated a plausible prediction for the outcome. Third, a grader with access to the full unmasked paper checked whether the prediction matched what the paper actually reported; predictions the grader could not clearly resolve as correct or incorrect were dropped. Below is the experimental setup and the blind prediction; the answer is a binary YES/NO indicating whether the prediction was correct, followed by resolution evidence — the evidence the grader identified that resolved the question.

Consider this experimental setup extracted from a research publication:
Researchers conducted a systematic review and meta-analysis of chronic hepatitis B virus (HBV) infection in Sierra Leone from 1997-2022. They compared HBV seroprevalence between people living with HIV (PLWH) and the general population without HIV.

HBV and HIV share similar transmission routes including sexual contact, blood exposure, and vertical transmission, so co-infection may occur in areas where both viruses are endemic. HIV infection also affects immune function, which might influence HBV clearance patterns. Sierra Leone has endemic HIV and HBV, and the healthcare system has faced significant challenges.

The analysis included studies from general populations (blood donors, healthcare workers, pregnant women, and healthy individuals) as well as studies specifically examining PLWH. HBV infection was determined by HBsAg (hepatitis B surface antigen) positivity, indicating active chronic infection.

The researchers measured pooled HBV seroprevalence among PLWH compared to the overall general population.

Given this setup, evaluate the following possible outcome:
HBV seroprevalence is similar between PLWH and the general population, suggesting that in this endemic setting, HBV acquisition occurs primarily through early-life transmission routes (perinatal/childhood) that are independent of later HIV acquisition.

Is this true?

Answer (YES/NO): NO